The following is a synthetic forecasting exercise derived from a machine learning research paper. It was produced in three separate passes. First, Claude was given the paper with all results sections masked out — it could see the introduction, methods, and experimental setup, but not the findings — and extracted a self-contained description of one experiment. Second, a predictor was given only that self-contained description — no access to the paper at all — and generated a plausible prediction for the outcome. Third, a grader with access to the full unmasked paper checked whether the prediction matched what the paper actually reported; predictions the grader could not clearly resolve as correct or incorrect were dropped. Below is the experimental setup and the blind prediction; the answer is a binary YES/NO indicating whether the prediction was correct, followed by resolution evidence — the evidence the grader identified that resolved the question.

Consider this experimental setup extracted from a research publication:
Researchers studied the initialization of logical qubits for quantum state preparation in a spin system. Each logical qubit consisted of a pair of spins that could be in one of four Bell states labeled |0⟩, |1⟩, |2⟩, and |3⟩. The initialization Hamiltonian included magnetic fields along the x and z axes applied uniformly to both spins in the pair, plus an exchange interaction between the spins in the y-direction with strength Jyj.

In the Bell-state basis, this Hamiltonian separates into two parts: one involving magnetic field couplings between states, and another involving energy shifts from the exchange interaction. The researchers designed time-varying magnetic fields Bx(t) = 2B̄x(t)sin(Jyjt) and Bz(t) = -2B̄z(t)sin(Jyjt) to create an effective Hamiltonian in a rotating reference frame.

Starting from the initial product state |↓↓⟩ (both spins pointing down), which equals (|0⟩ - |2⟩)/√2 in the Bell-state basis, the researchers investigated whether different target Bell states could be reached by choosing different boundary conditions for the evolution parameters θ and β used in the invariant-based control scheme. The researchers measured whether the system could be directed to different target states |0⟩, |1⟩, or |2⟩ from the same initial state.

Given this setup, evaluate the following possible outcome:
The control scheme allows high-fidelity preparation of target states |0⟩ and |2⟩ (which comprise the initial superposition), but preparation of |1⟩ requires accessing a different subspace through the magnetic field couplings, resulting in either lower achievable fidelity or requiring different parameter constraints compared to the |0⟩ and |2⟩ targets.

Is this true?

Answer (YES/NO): NO